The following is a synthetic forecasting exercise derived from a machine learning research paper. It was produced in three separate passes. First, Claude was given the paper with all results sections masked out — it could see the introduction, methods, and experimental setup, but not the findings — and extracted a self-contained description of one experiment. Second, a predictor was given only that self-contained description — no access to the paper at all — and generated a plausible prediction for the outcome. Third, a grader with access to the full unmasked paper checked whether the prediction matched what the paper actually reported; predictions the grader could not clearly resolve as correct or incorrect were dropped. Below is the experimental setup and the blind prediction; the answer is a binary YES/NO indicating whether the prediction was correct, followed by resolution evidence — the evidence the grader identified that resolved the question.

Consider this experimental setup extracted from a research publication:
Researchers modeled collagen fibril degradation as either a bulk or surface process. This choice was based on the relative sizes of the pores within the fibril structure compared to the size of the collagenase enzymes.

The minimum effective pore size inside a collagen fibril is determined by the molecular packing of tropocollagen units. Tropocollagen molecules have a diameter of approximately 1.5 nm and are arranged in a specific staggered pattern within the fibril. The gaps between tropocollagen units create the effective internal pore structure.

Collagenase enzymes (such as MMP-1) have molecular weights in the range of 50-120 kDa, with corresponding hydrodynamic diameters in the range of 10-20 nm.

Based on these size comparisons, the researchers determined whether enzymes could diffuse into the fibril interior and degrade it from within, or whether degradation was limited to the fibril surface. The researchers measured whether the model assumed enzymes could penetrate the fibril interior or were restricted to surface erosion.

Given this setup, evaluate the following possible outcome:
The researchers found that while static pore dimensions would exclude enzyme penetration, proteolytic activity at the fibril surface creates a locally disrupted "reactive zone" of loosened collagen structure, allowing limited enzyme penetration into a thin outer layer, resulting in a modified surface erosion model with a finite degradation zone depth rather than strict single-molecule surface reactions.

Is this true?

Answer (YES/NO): NO